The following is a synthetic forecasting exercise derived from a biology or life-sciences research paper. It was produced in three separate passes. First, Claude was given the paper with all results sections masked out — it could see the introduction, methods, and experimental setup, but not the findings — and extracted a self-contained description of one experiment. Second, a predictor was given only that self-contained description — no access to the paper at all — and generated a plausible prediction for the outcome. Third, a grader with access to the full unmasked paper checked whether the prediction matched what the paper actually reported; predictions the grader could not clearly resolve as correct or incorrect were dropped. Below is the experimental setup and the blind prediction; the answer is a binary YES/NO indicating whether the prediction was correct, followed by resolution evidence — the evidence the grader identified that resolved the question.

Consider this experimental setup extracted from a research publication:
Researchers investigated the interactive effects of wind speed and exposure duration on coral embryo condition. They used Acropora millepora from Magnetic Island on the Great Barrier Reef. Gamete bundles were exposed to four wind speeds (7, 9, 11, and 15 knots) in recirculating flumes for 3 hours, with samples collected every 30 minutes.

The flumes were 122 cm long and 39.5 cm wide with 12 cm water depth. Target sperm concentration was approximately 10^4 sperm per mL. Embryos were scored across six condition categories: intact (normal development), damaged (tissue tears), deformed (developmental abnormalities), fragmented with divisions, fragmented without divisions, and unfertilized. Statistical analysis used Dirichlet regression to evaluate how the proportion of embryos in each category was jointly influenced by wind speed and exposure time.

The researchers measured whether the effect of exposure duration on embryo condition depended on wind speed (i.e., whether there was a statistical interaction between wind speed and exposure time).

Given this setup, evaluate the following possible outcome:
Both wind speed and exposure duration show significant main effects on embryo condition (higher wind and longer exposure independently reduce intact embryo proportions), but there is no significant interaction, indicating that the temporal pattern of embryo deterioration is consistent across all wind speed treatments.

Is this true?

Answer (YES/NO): NO